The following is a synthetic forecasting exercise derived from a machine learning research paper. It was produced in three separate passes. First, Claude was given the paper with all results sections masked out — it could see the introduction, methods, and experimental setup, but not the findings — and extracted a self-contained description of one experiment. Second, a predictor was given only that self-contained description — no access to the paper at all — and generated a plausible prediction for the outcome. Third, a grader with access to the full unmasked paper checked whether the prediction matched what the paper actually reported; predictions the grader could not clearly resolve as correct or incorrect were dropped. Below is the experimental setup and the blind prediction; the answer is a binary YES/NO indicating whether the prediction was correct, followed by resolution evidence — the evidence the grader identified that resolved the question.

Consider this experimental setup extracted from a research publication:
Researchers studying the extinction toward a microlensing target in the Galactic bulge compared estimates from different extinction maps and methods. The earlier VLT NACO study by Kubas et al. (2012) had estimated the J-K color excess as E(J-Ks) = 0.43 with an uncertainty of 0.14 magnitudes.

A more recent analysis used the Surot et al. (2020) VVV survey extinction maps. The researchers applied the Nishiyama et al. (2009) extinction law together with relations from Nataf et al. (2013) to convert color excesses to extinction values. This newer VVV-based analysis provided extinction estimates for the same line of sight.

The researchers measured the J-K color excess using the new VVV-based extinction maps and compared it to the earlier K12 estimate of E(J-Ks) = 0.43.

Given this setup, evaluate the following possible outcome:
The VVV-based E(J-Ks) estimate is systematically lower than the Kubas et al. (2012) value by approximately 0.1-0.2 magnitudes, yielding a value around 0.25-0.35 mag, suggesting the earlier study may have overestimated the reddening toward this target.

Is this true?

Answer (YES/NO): YES